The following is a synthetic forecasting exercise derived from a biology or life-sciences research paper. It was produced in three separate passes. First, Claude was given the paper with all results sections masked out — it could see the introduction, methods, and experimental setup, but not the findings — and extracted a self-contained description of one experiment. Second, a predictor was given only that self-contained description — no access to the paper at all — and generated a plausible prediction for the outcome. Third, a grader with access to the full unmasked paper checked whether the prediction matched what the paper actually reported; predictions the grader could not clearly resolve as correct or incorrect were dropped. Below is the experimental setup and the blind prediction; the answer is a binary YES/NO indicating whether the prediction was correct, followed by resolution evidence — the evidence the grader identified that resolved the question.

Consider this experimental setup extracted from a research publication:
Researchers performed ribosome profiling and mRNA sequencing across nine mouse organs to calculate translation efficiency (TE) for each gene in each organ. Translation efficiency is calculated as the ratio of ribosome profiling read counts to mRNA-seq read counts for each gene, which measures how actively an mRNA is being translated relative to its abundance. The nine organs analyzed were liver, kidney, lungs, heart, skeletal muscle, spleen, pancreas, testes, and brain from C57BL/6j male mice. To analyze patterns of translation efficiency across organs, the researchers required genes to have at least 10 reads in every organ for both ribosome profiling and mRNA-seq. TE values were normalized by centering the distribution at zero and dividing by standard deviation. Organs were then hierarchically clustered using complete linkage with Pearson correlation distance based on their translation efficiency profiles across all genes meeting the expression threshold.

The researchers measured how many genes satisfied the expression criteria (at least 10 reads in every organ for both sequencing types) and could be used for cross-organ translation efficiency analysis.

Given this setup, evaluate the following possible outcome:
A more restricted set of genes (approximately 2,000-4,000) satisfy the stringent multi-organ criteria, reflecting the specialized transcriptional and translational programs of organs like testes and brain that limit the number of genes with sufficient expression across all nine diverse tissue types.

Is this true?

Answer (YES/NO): NO